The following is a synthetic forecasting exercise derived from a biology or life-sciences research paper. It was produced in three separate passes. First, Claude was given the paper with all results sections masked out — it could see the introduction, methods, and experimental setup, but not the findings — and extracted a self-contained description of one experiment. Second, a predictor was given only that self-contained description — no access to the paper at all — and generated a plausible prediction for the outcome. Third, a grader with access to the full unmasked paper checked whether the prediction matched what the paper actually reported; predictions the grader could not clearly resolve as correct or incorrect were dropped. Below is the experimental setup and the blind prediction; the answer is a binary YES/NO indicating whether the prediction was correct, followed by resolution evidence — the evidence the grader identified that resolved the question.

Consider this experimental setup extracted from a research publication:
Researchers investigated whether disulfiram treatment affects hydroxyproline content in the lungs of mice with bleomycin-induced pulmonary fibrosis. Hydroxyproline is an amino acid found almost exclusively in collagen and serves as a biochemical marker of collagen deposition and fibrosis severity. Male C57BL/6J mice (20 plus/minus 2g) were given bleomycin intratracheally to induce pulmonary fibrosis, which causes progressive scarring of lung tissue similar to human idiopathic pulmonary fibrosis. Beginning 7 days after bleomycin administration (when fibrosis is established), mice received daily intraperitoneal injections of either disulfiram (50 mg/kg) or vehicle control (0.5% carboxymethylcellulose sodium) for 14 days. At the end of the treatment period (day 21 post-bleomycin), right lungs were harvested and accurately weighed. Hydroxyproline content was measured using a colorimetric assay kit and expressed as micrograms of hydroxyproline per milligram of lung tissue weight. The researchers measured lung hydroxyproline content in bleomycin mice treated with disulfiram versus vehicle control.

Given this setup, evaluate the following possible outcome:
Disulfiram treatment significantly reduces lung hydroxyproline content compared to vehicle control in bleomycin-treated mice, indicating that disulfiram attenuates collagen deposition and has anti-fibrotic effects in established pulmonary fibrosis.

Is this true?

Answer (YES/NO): YES